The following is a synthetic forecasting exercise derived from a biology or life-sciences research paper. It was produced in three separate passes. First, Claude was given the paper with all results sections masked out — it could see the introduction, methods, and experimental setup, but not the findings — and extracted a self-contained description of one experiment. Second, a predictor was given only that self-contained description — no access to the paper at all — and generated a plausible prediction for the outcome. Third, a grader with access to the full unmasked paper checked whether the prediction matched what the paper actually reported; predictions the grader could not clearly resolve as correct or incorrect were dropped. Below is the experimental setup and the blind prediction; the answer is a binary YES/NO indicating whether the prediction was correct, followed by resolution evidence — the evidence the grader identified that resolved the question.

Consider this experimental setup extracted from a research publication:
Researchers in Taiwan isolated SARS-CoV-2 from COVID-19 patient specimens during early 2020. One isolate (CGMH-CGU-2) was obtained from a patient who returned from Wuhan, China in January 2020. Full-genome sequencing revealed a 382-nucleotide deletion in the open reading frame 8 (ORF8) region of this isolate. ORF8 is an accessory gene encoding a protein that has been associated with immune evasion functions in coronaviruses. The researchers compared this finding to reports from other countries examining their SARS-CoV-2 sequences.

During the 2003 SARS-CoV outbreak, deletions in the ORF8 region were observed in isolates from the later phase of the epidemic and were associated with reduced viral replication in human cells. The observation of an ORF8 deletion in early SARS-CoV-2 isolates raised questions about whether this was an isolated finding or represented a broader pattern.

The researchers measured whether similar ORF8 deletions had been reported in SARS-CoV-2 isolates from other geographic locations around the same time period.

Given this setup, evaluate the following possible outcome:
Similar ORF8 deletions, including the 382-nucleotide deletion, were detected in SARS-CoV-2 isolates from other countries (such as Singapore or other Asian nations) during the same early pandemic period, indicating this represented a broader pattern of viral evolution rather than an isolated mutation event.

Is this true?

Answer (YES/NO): YES